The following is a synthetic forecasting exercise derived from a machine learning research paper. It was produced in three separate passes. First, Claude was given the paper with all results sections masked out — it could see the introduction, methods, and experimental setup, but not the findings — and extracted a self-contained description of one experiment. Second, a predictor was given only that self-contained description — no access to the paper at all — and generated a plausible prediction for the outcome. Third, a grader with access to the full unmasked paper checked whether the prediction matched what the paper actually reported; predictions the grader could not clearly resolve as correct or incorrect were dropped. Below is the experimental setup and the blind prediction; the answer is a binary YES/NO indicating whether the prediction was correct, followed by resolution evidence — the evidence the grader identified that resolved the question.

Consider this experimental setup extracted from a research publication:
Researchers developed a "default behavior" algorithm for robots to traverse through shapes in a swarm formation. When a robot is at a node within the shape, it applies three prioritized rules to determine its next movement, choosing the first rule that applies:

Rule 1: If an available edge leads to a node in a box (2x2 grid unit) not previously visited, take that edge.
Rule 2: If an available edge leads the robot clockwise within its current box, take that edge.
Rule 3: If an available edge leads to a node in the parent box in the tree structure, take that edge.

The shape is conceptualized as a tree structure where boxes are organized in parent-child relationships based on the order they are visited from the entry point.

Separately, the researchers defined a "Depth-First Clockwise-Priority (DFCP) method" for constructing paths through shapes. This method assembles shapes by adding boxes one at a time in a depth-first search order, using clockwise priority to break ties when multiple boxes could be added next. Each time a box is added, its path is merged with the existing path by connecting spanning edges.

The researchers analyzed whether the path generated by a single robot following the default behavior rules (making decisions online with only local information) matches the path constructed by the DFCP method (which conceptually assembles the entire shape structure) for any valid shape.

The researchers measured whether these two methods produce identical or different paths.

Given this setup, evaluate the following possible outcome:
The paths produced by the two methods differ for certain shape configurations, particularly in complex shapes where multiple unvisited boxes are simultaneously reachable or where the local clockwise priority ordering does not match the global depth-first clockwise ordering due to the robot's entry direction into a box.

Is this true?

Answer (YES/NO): NO